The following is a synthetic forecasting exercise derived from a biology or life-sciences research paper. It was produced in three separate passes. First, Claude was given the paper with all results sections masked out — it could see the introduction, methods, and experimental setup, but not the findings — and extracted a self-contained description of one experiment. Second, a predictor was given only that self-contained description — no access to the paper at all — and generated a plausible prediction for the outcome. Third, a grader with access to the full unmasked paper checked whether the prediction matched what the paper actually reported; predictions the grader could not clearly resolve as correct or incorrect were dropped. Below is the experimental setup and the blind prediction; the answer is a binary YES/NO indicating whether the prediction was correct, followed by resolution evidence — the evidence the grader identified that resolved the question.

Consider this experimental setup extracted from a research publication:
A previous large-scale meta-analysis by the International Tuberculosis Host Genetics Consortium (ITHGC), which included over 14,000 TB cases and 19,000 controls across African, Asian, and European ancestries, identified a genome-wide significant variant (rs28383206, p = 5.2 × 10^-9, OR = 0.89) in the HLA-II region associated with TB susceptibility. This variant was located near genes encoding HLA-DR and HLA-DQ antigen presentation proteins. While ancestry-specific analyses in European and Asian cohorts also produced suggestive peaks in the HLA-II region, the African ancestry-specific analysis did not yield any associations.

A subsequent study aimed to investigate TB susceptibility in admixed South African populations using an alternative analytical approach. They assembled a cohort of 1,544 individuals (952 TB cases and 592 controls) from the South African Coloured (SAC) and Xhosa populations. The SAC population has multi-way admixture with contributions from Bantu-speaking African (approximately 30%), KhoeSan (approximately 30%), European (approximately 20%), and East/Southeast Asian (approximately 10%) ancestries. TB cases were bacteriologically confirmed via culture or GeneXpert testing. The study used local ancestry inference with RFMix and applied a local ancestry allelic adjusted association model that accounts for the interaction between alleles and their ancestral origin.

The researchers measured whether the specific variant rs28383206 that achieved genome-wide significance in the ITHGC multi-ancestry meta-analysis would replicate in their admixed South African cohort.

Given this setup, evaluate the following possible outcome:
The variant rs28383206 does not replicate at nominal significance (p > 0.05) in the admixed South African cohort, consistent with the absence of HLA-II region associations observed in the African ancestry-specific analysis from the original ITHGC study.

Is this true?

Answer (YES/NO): NO